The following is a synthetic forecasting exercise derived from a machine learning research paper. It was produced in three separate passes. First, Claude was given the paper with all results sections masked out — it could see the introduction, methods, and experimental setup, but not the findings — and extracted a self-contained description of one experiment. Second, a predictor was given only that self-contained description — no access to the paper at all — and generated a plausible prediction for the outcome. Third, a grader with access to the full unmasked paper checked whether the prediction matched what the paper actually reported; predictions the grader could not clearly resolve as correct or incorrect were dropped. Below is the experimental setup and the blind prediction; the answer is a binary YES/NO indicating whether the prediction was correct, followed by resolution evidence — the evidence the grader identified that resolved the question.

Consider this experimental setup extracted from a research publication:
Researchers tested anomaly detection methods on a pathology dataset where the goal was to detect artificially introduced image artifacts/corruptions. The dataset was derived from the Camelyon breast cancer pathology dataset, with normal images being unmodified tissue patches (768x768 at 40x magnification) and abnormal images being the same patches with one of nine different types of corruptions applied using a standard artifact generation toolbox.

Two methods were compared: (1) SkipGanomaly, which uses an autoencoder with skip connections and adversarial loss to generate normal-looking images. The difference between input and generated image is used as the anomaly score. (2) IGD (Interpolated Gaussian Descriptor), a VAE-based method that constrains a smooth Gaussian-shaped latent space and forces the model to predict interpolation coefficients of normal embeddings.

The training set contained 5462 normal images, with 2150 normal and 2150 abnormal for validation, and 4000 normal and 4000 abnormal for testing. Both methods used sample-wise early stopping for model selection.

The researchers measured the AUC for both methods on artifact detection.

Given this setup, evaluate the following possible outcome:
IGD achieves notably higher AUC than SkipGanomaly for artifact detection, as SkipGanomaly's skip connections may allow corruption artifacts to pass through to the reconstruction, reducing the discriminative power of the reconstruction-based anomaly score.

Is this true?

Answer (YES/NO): NO